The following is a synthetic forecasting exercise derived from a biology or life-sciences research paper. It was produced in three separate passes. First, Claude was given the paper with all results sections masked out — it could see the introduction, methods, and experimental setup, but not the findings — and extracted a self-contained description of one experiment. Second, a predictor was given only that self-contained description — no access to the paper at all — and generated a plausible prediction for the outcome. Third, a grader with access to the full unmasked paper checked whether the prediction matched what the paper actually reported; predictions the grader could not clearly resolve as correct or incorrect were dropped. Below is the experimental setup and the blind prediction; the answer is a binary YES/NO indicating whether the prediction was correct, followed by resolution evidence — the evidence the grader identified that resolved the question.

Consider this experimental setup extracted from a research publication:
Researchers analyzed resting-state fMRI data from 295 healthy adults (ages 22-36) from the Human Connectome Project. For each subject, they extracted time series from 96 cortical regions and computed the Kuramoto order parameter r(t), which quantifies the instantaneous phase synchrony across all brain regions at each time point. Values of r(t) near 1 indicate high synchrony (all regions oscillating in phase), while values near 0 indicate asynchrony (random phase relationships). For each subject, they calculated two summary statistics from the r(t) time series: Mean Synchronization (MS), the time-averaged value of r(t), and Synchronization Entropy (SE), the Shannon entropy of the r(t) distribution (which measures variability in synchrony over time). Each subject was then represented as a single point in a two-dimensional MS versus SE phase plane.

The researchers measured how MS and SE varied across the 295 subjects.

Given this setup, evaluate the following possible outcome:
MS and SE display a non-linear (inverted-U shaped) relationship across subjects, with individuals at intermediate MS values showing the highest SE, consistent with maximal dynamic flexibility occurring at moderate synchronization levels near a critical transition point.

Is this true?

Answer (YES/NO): YES